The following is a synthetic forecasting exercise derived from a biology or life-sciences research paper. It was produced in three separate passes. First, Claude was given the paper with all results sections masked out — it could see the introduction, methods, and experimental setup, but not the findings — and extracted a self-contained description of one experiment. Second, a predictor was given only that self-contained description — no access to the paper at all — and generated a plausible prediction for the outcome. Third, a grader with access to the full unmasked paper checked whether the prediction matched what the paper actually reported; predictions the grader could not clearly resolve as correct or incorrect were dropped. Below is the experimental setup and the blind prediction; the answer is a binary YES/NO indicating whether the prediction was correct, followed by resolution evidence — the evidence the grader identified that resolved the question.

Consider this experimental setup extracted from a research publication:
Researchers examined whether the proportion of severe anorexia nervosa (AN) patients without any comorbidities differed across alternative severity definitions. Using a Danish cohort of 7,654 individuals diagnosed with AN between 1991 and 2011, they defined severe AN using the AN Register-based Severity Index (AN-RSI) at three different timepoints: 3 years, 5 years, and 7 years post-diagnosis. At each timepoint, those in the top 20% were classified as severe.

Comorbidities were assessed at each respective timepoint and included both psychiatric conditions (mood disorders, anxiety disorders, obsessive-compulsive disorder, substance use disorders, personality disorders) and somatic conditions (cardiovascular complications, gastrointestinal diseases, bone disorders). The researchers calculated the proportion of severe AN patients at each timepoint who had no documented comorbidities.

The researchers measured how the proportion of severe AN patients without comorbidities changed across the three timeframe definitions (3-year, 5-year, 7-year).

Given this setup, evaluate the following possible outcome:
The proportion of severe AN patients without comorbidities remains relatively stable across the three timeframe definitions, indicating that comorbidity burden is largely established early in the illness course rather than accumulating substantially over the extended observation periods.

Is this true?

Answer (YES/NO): NO